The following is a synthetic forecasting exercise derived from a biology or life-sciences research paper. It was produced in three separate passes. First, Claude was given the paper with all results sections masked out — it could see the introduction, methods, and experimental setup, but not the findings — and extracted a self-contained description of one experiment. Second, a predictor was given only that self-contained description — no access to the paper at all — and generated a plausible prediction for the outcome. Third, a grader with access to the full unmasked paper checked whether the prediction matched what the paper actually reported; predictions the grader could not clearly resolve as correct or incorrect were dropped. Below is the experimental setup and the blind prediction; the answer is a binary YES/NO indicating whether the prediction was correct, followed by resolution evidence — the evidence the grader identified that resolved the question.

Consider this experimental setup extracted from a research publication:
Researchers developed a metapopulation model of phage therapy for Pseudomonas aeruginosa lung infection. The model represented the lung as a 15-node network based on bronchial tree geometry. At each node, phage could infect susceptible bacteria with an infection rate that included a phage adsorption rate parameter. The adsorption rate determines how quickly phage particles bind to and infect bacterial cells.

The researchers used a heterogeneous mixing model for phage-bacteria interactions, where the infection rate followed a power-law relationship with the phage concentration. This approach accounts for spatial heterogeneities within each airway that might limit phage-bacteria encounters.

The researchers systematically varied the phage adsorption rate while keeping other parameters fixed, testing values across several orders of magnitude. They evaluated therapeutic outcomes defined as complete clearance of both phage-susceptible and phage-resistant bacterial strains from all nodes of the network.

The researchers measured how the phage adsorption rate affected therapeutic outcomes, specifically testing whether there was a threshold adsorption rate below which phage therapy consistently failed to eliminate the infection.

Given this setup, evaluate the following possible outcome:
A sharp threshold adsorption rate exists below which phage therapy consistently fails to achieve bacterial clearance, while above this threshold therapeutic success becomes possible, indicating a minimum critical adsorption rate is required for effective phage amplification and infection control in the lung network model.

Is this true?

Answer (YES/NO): YES